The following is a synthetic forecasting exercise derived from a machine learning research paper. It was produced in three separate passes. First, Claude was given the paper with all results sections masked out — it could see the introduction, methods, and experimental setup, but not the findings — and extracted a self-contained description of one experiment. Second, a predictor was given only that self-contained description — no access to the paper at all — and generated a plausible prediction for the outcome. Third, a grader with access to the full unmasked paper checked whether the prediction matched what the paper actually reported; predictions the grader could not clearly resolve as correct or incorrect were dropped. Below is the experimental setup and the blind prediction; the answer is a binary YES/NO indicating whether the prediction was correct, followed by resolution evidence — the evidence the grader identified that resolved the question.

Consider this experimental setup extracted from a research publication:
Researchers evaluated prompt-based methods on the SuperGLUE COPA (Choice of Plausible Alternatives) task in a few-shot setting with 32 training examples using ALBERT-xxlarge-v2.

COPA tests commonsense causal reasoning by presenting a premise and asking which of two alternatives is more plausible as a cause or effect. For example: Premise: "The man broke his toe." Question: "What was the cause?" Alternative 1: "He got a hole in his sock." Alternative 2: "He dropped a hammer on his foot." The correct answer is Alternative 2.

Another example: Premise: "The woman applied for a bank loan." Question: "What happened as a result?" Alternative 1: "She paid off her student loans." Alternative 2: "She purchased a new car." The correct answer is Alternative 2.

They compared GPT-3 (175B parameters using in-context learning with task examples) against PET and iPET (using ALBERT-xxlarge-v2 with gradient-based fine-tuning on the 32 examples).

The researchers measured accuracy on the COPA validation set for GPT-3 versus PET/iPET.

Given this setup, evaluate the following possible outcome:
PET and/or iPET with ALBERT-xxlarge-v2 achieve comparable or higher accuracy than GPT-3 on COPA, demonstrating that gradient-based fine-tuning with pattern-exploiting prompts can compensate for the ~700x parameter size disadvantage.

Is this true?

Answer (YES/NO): YES